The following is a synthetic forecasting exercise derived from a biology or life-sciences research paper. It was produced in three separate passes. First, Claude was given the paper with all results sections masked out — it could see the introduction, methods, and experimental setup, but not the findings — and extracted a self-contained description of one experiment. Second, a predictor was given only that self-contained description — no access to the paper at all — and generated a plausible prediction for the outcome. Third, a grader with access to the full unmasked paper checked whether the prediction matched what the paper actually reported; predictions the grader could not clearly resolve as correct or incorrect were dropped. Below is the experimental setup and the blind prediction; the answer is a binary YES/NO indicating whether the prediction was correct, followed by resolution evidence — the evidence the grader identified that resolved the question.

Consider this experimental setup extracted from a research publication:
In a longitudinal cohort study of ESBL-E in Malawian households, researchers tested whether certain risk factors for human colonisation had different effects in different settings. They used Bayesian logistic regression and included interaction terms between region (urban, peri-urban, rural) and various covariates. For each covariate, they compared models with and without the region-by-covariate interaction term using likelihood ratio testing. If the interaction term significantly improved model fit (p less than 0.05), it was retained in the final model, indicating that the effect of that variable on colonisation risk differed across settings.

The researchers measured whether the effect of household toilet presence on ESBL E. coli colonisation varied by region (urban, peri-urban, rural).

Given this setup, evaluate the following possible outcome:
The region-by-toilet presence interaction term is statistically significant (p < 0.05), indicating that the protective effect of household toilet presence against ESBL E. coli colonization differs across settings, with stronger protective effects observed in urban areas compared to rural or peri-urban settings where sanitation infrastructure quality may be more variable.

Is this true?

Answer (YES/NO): NO